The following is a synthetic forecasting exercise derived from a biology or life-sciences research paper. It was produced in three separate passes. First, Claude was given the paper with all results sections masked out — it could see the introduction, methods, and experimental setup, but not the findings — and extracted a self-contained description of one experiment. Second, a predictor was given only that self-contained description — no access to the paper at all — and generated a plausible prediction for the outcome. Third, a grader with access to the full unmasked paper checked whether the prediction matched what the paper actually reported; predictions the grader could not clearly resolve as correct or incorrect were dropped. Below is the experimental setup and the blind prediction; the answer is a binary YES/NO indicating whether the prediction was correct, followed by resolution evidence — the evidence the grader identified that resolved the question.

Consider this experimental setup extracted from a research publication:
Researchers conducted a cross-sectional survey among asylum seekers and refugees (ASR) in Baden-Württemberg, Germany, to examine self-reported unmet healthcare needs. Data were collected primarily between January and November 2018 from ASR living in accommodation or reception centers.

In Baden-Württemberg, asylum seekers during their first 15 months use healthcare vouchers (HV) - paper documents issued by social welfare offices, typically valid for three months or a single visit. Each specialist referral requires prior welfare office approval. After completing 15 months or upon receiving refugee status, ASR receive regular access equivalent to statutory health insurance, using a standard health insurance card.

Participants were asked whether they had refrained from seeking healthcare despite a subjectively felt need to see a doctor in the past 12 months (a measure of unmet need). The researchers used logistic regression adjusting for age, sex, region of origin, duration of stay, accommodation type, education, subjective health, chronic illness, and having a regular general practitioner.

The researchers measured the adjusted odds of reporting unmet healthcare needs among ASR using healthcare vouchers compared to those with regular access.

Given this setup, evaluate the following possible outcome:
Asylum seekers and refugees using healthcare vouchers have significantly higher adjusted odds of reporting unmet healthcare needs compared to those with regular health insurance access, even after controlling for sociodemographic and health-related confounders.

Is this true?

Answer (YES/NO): NO